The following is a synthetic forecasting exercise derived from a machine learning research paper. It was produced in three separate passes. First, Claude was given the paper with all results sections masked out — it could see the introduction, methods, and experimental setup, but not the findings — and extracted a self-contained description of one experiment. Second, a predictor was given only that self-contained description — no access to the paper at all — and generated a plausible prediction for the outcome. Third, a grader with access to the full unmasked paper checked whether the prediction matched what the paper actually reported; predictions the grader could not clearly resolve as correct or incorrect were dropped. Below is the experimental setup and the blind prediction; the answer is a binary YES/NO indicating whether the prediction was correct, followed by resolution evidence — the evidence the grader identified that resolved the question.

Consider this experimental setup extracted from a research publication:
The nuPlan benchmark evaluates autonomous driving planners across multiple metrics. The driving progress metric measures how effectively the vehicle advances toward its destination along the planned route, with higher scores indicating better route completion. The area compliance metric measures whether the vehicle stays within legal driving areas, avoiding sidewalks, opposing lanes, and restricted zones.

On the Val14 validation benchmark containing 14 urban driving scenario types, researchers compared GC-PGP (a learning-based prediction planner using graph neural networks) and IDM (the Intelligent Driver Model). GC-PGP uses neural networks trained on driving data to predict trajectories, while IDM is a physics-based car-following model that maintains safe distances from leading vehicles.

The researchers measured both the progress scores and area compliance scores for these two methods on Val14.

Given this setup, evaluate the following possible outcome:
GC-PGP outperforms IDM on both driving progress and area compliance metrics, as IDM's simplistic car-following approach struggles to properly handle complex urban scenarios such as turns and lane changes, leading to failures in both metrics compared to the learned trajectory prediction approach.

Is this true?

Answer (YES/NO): NO